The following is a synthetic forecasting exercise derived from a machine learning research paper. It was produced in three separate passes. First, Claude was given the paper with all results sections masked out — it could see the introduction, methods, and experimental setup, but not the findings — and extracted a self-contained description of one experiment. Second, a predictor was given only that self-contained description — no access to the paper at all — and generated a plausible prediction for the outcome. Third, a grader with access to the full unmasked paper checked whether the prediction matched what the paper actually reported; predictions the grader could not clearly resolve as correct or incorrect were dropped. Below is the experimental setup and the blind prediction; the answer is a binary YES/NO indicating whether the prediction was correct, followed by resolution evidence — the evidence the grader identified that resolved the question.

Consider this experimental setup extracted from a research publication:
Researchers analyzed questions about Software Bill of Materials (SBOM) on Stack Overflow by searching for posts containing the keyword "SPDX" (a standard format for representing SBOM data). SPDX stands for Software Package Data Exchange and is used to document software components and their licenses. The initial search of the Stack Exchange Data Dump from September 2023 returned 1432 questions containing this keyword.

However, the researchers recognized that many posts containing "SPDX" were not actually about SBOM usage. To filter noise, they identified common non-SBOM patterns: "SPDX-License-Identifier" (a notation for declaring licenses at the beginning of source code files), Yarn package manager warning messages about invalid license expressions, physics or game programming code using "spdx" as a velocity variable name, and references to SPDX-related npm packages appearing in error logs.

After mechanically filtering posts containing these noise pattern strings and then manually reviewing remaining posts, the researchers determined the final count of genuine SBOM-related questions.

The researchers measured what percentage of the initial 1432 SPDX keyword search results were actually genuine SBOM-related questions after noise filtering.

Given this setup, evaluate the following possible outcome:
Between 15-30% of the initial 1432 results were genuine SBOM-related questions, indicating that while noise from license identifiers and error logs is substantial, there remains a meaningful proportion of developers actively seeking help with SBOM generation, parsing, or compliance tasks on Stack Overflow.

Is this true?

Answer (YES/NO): NO